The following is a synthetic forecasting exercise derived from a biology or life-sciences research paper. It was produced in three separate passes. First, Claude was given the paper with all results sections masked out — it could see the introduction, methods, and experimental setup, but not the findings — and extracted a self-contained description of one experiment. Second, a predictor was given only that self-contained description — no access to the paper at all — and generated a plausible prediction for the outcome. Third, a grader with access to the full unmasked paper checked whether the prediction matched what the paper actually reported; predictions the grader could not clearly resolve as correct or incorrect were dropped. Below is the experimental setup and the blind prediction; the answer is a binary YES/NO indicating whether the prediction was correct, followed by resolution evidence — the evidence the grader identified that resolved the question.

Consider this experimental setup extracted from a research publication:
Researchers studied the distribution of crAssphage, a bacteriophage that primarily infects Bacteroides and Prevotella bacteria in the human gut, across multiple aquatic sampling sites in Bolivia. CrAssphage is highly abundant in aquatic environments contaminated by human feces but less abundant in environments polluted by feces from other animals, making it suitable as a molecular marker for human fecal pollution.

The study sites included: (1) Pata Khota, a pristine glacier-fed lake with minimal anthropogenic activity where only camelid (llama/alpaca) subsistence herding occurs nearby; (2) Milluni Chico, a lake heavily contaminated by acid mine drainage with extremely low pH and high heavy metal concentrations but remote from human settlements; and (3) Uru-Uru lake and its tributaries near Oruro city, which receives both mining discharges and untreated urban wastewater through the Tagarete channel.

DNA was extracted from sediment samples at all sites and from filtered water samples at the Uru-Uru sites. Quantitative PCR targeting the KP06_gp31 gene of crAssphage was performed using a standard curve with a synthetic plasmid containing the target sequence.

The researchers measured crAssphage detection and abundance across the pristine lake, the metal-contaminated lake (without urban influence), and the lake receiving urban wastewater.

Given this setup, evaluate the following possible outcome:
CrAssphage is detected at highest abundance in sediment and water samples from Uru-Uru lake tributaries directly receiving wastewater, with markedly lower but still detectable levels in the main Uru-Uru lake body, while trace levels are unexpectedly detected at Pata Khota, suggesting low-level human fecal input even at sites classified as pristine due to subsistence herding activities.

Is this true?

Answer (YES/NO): NO